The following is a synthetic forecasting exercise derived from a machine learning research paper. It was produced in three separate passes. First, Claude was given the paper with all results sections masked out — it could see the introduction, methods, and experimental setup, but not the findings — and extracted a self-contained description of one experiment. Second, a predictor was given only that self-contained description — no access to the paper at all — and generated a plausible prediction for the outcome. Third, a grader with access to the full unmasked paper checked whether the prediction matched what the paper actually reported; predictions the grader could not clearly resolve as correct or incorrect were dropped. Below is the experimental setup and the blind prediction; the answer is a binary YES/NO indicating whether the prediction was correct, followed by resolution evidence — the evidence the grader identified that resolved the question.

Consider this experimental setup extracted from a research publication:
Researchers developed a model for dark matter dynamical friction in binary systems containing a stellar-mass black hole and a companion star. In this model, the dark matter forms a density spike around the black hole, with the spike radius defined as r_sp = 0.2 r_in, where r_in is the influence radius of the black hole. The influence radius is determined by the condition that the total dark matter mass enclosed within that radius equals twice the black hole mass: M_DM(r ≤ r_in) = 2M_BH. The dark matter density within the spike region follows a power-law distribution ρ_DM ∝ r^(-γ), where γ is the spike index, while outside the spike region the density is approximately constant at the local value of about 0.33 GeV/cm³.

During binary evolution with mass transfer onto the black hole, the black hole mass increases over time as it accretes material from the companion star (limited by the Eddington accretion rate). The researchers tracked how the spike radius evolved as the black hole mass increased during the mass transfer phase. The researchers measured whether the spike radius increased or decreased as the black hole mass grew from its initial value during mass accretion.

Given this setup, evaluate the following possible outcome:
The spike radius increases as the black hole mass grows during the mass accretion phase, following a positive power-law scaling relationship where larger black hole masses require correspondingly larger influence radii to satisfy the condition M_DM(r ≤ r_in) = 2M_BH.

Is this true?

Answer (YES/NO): NO